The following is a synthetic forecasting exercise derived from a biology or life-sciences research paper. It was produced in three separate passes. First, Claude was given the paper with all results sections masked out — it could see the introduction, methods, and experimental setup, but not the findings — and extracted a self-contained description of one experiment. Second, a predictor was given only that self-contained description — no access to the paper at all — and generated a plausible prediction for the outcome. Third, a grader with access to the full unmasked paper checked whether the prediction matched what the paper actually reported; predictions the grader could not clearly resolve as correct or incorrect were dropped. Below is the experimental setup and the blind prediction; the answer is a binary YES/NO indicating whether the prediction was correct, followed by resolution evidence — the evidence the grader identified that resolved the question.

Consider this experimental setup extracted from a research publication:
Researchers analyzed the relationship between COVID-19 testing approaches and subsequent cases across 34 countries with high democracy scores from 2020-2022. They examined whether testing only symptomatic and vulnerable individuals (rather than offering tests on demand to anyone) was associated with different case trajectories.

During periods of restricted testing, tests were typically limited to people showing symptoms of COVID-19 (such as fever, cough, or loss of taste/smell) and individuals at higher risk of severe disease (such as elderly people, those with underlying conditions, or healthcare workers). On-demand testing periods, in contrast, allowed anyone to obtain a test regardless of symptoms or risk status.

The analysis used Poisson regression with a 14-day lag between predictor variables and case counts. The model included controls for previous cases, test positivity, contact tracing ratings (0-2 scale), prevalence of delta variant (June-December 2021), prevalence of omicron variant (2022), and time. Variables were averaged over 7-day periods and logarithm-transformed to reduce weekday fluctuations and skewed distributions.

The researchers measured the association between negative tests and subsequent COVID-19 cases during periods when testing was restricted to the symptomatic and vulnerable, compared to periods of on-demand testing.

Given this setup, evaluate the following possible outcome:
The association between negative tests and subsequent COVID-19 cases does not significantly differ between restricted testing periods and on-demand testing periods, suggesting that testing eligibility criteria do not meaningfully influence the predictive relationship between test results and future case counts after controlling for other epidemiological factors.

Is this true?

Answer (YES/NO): NO